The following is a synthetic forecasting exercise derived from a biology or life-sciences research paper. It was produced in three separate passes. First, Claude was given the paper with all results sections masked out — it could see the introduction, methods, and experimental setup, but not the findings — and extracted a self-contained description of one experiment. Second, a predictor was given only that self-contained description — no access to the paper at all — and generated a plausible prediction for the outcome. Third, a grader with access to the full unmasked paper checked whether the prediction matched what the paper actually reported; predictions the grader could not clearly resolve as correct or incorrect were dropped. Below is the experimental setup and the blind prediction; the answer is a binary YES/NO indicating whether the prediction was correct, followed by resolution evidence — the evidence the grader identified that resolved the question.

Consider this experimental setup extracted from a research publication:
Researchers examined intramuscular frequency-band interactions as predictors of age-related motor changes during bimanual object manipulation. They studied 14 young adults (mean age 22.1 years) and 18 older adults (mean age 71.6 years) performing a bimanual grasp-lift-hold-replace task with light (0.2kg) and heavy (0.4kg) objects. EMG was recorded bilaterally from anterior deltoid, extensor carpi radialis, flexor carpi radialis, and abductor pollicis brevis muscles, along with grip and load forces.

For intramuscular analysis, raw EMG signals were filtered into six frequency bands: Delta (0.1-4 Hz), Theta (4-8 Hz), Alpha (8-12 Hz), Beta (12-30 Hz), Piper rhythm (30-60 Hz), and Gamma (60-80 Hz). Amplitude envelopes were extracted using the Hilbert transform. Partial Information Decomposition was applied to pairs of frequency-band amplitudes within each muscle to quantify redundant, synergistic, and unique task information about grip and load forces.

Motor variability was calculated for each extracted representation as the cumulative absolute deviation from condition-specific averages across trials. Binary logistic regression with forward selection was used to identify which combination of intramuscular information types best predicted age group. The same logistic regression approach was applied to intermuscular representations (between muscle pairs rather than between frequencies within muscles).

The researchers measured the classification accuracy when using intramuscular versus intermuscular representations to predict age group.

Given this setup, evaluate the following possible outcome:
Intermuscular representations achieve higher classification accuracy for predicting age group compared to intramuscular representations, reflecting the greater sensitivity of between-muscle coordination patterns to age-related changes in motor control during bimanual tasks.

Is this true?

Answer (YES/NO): NO